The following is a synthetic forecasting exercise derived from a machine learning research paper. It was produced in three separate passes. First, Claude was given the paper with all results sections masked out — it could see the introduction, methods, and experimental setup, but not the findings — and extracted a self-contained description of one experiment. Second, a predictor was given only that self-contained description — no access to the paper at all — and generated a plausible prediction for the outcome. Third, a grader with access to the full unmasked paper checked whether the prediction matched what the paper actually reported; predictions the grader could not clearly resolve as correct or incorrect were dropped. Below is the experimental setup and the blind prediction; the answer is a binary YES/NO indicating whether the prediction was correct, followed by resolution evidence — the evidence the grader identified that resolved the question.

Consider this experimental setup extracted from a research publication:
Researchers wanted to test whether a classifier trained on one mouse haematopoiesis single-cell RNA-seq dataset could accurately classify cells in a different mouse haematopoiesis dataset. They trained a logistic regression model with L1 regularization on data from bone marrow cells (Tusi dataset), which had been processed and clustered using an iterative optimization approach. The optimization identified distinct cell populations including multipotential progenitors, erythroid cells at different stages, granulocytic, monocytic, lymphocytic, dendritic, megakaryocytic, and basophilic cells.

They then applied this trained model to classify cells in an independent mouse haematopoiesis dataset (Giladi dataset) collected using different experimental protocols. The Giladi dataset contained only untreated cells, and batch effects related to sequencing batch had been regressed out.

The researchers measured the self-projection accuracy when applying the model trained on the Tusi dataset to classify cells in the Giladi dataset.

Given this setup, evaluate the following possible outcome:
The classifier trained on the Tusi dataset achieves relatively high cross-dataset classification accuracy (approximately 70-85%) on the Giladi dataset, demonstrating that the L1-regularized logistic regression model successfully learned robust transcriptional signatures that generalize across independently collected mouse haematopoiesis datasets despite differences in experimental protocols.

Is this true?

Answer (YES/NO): NO